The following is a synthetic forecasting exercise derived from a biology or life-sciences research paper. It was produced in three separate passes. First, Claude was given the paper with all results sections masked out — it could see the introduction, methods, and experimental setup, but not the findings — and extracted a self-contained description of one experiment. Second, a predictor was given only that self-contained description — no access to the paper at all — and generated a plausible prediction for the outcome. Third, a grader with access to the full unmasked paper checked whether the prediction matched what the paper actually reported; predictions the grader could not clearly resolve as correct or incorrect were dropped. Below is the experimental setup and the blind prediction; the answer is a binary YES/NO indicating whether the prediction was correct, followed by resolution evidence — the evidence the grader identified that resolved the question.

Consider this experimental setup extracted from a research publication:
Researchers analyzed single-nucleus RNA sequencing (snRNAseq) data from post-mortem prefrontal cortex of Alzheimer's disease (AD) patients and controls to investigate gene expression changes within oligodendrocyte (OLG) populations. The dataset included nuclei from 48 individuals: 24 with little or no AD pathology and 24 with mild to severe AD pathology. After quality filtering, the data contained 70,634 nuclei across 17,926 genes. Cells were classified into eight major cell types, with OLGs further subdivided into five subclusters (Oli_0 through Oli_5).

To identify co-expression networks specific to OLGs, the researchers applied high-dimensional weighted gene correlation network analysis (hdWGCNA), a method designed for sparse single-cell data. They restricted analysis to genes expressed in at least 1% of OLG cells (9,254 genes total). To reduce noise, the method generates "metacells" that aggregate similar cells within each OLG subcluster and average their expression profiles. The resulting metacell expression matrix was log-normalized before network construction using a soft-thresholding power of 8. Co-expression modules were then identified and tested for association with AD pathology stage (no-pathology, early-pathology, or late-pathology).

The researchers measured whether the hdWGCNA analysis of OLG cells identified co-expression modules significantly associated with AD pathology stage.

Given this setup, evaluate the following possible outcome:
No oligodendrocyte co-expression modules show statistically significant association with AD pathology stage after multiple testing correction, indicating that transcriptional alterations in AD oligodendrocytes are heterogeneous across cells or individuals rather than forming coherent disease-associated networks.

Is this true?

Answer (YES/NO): NO